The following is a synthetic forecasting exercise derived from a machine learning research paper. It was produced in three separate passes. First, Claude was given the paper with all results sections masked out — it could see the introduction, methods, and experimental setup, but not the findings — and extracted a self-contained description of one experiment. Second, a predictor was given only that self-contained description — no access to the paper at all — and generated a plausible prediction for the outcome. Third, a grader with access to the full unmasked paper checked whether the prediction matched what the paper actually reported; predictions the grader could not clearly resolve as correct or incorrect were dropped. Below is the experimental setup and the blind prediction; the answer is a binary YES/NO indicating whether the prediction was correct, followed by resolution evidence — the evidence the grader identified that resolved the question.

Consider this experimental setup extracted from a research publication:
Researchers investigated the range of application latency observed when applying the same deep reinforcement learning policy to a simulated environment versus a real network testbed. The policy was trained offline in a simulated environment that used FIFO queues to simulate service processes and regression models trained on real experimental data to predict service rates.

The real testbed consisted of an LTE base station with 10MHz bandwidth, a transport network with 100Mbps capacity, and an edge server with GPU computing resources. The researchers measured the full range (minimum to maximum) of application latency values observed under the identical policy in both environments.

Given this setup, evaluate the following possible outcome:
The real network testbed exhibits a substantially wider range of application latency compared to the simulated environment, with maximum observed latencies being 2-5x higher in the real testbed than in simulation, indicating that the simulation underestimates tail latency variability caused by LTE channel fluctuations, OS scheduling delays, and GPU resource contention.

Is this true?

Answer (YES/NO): NO